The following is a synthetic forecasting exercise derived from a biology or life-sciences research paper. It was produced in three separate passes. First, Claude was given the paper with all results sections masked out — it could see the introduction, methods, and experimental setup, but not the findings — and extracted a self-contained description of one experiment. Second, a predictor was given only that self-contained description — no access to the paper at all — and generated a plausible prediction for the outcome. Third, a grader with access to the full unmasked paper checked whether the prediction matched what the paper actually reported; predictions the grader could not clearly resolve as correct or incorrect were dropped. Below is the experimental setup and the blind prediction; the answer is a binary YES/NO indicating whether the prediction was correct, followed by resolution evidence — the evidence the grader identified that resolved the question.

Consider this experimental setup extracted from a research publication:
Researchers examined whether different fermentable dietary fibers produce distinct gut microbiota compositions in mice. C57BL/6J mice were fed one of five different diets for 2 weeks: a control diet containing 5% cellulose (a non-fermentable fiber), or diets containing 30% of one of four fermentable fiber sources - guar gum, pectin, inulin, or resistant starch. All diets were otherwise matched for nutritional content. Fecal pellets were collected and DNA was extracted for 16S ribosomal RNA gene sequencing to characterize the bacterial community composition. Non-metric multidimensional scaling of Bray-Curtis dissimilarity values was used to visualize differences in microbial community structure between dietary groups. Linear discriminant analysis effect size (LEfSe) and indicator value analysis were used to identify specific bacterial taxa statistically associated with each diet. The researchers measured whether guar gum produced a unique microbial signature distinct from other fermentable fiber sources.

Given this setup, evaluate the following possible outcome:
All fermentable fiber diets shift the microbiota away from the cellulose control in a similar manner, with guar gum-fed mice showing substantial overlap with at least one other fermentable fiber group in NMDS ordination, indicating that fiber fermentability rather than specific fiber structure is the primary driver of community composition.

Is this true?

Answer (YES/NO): NO